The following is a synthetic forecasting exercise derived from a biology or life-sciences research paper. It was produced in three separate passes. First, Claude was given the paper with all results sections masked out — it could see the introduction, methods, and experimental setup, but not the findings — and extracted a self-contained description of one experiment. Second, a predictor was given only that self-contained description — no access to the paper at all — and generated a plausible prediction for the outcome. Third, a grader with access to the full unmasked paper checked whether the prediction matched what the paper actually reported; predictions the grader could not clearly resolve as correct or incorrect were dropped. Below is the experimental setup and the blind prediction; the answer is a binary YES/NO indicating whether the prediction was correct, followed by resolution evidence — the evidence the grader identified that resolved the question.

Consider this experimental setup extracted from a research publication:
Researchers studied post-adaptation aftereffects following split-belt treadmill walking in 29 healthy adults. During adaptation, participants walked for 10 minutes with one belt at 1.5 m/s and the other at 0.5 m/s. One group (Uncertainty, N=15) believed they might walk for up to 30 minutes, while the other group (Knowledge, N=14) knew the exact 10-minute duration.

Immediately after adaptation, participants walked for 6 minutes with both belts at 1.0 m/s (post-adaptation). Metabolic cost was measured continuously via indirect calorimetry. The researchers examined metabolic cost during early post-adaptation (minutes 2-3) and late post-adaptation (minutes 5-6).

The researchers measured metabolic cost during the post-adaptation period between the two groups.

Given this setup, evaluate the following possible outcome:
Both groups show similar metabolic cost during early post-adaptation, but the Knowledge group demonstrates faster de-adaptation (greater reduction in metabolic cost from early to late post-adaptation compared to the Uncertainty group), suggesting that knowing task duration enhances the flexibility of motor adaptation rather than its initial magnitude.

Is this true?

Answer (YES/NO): NO